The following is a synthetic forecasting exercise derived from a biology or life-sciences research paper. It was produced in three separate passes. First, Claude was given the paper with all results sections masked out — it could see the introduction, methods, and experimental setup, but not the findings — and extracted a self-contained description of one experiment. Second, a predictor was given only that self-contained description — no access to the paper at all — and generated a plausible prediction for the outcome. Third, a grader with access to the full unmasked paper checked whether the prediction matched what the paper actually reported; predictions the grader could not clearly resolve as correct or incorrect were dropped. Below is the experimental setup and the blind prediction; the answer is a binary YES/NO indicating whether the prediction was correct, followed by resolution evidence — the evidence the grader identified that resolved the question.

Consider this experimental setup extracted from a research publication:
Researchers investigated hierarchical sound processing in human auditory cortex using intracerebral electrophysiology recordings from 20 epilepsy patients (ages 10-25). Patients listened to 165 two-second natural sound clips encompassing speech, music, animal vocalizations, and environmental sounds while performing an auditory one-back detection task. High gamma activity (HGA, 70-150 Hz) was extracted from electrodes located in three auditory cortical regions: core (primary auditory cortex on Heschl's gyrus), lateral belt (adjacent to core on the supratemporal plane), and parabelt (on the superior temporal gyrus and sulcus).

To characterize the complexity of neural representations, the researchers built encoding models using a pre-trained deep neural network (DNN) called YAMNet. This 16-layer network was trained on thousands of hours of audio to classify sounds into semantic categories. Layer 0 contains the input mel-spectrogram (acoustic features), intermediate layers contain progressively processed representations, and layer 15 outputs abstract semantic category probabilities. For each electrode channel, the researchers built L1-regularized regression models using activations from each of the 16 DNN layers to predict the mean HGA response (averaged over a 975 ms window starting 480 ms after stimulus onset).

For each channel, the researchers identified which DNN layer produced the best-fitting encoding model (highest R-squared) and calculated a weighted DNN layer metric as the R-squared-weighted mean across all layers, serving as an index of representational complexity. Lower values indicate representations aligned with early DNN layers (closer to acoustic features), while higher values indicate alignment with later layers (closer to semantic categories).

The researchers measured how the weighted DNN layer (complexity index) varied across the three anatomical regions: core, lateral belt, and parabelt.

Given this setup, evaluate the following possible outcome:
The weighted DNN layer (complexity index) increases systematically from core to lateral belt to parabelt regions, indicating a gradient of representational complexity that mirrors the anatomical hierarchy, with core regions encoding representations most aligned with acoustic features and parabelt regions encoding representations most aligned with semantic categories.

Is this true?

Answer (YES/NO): YES